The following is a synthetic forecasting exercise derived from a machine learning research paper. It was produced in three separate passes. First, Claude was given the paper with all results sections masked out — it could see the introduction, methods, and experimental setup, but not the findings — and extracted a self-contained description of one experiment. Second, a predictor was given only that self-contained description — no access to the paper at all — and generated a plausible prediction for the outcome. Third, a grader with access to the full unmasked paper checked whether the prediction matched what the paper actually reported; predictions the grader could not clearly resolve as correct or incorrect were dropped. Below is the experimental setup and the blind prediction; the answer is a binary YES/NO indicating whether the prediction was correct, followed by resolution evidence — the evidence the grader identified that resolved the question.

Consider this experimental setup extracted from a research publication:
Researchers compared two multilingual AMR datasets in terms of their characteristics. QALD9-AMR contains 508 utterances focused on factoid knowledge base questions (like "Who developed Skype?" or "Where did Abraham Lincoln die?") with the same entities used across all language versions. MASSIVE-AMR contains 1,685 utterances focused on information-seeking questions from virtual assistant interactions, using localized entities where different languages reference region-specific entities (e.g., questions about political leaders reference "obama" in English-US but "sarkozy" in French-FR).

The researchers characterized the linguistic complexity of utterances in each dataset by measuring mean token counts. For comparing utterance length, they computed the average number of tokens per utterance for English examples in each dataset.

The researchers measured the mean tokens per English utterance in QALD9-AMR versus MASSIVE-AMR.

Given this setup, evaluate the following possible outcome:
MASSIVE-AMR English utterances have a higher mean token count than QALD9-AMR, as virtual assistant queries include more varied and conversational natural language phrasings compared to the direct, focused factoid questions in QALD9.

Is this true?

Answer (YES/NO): YES